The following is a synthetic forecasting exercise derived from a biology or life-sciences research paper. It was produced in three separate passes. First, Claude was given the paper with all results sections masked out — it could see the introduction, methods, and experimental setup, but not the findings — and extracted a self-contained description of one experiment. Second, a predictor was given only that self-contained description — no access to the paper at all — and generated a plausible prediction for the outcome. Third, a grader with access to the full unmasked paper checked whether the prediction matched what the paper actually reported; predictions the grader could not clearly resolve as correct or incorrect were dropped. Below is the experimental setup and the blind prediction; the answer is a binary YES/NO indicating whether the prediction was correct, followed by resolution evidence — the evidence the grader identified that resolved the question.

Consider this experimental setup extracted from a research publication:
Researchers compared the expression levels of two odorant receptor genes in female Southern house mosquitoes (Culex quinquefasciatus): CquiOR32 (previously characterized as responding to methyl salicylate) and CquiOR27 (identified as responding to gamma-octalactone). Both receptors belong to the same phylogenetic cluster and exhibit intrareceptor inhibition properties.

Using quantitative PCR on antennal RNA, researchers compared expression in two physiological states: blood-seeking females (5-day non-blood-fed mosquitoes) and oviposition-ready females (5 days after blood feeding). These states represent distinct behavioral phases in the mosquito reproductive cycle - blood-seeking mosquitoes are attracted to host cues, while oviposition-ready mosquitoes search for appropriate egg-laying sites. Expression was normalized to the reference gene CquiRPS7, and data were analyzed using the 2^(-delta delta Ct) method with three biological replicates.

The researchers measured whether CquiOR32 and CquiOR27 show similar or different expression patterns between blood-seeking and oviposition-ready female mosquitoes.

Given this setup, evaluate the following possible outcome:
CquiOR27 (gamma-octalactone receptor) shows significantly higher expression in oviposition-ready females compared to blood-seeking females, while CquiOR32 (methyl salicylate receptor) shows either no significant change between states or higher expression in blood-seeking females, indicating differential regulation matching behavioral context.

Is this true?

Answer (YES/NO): NO